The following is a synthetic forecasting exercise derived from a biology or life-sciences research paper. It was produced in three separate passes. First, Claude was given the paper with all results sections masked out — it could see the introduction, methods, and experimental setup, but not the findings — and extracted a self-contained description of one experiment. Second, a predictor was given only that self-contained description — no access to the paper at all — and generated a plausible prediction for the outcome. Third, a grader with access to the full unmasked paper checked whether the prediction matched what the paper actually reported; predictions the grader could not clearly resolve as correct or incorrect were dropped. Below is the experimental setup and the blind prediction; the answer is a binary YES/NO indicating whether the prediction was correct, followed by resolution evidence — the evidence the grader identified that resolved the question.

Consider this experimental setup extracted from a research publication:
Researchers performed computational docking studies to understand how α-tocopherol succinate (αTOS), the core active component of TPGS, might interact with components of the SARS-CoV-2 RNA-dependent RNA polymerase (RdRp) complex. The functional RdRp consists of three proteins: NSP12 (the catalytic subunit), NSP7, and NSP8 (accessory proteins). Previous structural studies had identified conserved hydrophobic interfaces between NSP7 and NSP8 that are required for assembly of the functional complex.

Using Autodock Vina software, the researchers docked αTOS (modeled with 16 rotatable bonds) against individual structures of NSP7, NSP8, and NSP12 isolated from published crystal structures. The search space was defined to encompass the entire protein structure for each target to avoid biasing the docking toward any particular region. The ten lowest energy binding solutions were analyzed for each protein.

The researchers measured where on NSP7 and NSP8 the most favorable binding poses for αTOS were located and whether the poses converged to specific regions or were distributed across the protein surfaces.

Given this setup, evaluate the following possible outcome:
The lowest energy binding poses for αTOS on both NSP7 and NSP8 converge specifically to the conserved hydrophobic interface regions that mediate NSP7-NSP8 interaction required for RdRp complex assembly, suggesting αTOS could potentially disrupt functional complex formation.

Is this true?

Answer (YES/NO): YES